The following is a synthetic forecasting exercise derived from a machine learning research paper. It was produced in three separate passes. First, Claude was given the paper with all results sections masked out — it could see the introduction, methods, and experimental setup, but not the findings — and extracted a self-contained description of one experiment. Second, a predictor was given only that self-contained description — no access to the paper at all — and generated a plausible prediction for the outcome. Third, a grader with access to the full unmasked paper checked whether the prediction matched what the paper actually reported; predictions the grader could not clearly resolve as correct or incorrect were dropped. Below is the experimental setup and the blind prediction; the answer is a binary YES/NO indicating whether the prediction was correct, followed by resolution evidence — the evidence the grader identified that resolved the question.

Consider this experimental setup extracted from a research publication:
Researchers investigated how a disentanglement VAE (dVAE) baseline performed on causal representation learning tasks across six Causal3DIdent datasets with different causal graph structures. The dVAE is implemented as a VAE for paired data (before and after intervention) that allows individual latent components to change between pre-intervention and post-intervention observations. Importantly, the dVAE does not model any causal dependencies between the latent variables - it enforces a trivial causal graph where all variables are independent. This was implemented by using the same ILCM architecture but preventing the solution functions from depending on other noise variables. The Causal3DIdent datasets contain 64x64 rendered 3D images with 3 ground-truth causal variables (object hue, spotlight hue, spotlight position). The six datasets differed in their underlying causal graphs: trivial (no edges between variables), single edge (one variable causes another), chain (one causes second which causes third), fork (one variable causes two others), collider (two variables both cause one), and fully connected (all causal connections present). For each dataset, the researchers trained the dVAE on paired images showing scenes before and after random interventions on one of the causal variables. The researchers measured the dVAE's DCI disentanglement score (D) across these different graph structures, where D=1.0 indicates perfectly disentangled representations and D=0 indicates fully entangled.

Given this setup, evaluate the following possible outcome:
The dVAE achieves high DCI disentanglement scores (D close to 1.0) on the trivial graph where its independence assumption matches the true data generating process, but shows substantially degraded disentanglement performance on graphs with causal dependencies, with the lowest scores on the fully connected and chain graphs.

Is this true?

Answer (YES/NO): NO